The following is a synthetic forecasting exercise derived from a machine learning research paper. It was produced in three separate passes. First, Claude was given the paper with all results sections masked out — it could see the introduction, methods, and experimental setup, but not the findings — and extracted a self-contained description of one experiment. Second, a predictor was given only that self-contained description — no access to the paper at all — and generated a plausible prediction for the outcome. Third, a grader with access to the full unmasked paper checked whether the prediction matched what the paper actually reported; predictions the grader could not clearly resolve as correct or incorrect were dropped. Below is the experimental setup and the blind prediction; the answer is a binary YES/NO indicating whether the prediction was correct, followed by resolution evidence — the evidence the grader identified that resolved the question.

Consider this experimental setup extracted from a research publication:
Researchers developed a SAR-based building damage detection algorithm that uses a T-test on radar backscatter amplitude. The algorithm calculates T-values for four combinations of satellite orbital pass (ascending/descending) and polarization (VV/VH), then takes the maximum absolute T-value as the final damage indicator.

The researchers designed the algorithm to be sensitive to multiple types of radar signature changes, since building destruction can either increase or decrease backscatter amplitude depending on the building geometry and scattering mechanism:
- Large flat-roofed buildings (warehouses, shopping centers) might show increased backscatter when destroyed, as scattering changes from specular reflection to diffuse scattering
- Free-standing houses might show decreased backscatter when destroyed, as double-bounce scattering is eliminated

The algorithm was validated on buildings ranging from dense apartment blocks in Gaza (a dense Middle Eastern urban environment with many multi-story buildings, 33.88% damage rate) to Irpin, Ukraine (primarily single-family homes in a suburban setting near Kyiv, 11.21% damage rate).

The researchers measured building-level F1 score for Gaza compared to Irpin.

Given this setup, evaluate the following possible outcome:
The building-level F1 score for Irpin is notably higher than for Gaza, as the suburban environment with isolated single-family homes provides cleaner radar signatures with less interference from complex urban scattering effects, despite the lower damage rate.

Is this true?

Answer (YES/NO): NO